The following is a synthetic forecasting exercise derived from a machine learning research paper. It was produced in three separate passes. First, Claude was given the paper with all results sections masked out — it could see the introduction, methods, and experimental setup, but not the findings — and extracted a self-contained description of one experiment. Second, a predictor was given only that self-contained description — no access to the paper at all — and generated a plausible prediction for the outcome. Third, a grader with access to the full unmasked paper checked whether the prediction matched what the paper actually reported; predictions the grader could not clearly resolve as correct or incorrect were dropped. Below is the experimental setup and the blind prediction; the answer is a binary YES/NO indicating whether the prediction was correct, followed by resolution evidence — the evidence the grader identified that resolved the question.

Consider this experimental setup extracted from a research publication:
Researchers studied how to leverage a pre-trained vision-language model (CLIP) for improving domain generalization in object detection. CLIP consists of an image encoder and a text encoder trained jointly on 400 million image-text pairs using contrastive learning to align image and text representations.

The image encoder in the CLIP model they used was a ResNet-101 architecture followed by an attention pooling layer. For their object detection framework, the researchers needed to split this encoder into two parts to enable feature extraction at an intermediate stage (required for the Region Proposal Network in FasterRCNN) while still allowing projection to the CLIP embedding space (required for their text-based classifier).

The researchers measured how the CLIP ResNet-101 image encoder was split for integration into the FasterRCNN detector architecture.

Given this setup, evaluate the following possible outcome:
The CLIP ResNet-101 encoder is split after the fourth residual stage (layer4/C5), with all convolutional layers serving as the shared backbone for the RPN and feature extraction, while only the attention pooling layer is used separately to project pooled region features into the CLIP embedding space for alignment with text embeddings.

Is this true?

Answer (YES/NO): NO